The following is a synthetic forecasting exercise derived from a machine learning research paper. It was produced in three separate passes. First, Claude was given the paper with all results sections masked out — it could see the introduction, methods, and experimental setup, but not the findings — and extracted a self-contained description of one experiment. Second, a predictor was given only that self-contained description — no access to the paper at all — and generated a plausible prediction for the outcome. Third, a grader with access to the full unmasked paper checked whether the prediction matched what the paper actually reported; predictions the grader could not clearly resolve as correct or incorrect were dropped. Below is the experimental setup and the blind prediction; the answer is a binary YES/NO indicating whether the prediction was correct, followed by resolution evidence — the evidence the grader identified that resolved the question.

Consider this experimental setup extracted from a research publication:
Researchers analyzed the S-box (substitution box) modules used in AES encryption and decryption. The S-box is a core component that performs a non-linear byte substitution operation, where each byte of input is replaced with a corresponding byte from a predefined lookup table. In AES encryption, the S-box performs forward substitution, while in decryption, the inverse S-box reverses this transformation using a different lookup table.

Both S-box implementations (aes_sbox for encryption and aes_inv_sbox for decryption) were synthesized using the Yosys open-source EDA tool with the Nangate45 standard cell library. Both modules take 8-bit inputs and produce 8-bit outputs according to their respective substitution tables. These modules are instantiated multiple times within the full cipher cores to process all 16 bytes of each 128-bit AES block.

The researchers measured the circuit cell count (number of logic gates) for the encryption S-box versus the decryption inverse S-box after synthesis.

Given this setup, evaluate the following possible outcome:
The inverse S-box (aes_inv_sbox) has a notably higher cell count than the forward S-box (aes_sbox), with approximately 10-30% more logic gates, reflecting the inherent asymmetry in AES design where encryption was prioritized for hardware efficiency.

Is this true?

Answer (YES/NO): NO